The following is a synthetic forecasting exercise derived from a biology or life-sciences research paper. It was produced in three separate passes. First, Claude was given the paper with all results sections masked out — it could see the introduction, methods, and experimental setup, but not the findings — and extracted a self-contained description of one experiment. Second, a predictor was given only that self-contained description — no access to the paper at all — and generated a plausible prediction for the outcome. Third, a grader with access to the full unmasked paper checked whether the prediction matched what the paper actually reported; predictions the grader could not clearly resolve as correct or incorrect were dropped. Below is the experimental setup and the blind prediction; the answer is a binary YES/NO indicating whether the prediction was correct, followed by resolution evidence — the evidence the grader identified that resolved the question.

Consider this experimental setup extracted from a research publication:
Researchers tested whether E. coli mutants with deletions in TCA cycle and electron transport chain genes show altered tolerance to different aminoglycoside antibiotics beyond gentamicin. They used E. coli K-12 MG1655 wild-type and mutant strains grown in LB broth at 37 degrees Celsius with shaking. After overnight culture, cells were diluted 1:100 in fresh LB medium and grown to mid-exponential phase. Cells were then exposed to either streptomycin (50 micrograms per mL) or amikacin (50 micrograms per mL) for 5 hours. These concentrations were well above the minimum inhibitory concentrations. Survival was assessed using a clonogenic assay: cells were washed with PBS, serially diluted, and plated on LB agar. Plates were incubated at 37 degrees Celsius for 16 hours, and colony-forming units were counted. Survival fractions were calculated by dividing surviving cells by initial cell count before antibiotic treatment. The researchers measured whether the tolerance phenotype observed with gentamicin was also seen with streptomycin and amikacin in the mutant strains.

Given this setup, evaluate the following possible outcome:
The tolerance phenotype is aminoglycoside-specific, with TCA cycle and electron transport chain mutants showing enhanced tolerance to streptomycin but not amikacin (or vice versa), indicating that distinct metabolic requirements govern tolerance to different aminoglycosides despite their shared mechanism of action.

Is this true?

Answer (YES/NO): NO